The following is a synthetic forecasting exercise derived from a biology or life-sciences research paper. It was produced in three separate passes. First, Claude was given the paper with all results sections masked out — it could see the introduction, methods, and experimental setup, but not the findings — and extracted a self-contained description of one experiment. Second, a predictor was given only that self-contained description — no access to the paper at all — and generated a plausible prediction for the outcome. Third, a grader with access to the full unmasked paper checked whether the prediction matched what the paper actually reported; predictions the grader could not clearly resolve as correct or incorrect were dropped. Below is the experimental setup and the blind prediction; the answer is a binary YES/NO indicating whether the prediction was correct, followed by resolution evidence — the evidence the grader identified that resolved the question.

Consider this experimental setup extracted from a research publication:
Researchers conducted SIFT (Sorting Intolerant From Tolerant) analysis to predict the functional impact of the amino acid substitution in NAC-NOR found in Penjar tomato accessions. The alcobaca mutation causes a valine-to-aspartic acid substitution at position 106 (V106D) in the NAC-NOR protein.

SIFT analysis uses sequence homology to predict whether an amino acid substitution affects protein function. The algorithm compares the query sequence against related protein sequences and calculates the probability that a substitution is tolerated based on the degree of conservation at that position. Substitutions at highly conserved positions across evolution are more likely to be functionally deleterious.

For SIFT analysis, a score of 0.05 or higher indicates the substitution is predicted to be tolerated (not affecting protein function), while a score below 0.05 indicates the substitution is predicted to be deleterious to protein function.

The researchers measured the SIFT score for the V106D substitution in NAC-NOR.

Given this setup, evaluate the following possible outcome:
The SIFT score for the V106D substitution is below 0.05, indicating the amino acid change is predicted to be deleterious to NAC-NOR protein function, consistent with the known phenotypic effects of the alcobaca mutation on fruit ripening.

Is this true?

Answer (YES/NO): YES